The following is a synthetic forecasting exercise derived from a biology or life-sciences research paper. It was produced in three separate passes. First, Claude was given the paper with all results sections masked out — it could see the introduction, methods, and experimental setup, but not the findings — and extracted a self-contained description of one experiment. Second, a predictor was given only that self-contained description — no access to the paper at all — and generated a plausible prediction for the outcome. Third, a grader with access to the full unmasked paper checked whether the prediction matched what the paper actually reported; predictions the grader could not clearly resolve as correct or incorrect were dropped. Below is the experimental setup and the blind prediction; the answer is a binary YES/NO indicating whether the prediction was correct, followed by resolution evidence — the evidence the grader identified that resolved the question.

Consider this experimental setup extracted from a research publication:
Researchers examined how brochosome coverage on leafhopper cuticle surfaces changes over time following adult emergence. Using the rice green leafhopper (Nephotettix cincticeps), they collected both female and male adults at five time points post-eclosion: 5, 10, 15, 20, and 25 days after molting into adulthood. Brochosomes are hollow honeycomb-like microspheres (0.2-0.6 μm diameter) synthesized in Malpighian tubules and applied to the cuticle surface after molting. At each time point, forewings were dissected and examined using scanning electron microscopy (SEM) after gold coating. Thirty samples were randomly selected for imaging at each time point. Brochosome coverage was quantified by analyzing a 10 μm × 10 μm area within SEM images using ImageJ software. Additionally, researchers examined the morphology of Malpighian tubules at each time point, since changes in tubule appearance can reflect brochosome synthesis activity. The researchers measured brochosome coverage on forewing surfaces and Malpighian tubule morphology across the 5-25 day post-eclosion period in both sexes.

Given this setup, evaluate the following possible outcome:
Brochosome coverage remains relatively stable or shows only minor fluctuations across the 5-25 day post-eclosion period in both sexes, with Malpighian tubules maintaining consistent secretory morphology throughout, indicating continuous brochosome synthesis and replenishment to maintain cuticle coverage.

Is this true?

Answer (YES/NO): NO